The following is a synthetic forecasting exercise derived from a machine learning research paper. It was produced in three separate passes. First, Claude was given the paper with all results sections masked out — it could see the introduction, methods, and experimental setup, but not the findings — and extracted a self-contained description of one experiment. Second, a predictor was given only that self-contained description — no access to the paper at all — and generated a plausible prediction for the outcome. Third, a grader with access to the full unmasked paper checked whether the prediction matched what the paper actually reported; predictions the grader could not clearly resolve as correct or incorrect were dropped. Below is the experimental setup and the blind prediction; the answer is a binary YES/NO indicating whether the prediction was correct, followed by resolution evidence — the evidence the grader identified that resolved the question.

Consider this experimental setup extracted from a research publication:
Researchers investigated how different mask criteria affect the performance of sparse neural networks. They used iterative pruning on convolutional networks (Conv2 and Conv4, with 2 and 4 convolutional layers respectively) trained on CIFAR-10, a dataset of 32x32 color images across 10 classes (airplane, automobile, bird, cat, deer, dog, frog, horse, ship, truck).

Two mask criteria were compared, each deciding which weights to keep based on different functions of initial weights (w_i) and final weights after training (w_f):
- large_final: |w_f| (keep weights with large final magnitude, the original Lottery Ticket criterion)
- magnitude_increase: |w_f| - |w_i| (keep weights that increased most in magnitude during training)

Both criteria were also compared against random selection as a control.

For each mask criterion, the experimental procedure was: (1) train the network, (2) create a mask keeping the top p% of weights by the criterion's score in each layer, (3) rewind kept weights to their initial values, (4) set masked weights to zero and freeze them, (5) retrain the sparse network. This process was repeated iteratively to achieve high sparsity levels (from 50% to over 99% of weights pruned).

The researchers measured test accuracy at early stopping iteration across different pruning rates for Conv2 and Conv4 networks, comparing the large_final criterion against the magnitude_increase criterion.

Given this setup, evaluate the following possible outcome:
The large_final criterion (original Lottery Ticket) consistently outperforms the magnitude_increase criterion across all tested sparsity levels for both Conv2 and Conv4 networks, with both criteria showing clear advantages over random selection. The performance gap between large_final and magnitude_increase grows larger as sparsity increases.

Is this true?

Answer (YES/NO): NO